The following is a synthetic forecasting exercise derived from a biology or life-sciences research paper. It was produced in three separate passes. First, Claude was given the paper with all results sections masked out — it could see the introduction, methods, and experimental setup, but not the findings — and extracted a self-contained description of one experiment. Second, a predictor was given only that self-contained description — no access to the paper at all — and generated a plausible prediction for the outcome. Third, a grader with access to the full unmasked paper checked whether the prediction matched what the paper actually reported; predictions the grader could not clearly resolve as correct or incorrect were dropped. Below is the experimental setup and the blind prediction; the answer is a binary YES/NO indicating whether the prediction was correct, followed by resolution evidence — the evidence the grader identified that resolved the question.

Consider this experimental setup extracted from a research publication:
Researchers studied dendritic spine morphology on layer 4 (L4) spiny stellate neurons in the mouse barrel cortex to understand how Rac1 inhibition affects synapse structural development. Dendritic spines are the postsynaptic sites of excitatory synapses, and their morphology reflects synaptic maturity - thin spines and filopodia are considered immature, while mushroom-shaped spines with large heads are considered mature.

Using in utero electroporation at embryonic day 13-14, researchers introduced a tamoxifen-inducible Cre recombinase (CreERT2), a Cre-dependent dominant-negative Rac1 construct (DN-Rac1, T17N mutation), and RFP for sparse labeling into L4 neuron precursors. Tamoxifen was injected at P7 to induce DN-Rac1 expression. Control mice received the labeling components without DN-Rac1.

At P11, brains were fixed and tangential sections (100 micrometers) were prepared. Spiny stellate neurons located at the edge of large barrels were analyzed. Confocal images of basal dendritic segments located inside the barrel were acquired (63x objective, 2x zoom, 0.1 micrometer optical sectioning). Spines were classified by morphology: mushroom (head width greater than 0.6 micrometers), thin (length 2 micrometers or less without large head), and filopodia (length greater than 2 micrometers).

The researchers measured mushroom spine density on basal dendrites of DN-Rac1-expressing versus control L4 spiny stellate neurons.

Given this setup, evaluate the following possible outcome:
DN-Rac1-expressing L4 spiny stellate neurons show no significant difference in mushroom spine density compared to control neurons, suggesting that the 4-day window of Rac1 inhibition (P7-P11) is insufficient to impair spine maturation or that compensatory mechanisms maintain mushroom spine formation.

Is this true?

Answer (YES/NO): NO